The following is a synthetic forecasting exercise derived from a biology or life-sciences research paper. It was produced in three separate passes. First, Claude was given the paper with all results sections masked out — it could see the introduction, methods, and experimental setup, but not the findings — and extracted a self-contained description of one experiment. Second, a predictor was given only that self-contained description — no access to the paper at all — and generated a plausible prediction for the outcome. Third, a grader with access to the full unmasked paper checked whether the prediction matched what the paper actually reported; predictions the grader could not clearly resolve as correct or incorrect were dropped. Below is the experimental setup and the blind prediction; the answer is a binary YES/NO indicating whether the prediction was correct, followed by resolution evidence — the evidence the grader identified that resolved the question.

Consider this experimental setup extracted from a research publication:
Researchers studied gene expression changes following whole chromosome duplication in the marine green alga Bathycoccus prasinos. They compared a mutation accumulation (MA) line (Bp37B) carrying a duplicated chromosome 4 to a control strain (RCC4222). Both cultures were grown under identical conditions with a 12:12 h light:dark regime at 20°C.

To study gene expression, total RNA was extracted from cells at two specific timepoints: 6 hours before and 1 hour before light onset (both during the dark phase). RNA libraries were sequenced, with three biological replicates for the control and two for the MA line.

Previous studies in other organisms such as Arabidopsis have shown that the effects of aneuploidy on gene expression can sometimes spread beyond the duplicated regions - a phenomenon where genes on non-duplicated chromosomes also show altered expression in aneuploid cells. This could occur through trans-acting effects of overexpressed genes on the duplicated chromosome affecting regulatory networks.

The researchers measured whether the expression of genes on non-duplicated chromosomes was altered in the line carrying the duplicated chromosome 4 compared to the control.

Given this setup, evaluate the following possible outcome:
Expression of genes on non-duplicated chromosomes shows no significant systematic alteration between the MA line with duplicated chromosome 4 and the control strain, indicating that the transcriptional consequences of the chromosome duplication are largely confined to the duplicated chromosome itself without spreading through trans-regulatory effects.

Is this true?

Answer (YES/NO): YES